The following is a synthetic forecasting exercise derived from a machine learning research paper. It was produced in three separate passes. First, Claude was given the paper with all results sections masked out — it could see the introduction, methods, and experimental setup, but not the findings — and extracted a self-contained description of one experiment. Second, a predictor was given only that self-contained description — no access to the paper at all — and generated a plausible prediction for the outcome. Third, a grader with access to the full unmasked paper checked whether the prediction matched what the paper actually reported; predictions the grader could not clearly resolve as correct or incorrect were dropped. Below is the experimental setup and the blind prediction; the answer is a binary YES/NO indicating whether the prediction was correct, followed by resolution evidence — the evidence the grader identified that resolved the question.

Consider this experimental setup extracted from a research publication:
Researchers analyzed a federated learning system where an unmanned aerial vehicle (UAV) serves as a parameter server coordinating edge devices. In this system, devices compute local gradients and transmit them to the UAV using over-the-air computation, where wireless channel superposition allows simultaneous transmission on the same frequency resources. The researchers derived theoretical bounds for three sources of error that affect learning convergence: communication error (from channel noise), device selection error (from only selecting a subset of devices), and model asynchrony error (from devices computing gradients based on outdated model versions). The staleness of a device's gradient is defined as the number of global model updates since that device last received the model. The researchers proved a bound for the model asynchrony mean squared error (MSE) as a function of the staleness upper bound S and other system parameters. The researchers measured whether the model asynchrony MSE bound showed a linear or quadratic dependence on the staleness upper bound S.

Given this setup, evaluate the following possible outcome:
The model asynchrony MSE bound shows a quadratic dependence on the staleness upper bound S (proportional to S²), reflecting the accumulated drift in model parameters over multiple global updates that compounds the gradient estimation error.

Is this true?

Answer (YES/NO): YES